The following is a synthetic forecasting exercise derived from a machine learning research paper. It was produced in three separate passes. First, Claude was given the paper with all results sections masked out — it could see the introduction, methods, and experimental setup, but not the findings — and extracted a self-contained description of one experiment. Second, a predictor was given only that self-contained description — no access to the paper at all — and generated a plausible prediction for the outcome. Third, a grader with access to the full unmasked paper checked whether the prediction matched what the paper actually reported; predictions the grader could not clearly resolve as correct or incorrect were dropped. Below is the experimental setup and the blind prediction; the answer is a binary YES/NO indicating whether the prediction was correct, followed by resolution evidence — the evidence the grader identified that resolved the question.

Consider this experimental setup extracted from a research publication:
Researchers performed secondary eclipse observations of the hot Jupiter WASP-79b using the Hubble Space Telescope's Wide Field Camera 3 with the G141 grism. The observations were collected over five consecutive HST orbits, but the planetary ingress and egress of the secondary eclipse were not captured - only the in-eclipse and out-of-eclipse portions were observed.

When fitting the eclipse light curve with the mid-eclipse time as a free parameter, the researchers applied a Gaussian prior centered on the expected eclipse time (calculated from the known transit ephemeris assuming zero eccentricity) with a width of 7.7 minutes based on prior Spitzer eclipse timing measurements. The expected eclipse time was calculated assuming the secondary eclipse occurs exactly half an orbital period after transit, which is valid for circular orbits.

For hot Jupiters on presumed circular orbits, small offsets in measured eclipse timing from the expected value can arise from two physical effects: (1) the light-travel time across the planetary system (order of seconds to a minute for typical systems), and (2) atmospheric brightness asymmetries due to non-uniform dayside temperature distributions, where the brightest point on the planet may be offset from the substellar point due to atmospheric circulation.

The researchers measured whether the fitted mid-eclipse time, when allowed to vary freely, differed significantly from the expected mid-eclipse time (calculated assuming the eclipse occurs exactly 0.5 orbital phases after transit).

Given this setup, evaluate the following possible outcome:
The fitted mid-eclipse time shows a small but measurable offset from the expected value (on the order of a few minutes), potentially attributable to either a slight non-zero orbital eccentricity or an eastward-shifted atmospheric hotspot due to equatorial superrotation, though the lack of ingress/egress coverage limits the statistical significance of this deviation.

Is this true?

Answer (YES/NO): YES